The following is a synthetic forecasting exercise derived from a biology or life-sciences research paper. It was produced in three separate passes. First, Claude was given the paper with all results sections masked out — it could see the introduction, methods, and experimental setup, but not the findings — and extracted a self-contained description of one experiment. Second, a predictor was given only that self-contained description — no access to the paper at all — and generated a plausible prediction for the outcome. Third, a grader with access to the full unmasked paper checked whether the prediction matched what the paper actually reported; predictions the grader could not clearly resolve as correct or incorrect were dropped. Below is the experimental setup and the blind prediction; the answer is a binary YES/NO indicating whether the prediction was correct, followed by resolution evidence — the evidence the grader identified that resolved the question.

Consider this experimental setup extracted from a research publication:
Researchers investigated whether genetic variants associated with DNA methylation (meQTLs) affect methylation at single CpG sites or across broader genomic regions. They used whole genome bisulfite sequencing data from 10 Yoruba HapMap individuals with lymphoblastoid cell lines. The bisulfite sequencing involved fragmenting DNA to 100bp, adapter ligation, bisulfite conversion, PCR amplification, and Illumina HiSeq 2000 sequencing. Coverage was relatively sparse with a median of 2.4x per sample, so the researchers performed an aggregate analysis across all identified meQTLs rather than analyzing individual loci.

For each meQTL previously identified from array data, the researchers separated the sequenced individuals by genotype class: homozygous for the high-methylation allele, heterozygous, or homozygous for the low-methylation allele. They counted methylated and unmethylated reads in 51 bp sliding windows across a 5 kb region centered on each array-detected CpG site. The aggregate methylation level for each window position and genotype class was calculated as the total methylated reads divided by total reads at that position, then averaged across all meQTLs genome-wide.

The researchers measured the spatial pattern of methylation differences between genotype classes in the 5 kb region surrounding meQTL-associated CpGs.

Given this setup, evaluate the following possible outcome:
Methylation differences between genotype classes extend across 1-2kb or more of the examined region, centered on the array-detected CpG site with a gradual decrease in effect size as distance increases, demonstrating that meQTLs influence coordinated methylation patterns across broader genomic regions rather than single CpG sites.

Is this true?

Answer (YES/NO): YES